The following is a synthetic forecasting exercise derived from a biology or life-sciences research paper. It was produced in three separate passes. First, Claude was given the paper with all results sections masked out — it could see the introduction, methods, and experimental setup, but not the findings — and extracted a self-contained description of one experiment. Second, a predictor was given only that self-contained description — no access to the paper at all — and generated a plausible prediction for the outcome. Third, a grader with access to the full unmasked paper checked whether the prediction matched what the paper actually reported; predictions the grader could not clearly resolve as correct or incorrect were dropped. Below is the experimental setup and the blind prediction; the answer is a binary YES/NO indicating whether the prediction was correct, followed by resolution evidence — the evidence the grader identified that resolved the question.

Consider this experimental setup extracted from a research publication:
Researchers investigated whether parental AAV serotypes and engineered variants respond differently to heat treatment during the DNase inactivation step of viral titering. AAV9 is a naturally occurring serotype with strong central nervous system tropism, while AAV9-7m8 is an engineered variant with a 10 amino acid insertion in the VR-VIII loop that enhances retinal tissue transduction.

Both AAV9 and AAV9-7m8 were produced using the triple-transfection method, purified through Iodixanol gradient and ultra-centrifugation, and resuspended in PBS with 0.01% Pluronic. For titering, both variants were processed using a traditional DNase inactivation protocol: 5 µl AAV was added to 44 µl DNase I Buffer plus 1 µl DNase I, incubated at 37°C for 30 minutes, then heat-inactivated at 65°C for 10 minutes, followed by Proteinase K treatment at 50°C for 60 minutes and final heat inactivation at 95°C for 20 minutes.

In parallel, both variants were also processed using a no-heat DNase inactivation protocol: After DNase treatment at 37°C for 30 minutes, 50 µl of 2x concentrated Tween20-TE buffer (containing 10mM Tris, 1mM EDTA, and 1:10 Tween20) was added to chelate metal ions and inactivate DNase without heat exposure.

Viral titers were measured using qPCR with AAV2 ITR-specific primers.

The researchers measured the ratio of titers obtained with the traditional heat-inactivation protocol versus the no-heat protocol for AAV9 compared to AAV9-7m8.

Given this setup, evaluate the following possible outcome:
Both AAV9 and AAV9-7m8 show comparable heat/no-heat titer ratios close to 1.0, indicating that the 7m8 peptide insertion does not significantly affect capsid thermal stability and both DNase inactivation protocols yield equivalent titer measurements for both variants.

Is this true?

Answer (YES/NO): NO